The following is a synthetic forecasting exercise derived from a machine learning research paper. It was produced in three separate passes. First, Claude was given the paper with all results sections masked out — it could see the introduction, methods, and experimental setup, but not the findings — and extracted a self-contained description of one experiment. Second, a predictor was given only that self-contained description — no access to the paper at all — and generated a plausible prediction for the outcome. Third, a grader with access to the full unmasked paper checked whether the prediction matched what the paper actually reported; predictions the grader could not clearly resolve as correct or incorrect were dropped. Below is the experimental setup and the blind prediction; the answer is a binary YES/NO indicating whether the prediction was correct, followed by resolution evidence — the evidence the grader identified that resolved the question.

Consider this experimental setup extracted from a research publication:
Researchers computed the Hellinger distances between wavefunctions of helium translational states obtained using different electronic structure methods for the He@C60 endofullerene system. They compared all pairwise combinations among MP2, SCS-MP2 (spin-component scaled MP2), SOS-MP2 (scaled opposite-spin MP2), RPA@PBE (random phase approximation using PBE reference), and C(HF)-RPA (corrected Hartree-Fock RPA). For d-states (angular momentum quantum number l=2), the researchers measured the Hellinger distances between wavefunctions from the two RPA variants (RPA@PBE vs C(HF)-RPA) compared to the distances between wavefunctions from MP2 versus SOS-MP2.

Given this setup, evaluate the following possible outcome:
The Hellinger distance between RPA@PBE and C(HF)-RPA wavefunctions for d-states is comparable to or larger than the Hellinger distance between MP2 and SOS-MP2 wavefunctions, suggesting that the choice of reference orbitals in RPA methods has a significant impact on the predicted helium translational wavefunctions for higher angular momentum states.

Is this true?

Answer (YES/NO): NO